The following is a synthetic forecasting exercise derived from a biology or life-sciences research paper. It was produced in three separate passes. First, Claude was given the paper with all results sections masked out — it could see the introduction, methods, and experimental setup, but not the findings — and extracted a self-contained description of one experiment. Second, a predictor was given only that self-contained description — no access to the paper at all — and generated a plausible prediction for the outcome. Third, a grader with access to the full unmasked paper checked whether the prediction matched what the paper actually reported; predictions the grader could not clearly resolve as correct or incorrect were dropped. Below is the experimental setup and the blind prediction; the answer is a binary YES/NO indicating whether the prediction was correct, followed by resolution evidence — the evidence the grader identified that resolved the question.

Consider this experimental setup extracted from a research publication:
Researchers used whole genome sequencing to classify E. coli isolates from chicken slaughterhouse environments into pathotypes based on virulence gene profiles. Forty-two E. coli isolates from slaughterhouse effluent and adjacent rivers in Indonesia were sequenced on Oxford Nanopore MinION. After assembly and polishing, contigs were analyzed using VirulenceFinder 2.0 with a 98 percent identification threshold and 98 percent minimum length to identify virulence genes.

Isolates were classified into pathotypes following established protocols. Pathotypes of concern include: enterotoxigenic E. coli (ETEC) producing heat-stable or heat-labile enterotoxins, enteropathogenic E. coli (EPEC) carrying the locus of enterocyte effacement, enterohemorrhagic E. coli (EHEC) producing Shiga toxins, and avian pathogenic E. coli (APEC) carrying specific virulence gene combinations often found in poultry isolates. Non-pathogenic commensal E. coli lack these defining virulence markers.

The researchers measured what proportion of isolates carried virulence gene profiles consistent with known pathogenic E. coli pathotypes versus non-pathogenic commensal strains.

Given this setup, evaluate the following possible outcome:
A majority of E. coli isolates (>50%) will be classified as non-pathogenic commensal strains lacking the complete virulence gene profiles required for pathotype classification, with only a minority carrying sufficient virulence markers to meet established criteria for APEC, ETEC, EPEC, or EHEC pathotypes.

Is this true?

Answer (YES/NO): NO